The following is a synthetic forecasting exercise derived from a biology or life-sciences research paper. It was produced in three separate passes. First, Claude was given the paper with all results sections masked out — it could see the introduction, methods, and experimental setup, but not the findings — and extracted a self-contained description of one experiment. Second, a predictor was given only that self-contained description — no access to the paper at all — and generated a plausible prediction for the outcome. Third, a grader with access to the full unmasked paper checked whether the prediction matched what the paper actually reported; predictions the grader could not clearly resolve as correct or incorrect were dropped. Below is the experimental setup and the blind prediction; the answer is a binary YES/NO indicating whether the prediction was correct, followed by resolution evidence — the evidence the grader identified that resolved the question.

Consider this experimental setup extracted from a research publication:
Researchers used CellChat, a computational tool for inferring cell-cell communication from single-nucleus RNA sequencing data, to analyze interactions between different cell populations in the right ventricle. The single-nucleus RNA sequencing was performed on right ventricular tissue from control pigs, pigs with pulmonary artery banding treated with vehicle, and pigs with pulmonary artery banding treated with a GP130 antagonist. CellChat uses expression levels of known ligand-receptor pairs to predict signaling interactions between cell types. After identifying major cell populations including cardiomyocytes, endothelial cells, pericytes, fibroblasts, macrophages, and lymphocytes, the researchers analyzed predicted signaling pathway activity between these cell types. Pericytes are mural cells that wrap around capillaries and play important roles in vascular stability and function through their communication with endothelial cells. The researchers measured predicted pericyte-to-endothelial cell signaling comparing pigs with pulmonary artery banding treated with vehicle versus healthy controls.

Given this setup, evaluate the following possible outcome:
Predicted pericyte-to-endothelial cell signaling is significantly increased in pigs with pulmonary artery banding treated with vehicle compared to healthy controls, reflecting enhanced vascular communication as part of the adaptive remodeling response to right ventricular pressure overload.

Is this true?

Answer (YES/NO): NO